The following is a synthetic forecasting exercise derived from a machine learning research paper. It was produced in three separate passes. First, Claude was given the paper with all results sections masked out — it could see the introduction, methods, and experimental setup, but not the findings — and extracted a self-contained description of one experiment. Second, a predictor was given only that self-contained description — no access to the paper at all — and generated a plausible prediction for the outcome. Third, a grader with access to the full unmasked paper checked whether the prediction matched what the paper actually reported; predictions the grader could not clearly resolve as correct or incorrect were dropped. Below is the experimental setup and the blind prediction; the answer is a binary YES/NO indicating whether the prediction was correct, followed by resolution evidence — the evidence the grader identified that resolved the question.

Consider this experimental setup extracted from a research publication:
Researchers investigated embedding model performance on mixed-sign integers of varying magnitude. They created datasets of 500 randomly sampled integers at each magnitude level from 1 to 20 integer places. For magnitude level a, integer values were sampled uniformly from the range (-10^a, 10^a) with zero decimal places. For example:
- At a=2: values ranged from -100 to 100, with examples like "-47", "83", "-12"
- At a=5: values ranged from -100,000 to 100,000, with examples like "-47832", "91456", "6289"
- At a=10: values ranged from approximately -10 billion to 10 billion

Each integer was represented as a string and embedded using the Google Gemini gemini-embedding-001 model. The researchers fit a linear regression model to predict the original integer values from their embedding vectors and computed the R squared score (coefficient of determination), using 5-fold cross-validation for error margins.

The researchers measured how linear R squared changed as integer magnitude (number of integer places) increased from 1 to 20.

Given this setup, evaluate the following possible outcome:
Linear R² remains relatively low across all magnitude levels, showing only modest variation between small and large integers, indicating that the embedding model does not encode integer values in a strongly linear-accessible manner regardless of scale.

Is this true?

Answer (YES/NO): NO